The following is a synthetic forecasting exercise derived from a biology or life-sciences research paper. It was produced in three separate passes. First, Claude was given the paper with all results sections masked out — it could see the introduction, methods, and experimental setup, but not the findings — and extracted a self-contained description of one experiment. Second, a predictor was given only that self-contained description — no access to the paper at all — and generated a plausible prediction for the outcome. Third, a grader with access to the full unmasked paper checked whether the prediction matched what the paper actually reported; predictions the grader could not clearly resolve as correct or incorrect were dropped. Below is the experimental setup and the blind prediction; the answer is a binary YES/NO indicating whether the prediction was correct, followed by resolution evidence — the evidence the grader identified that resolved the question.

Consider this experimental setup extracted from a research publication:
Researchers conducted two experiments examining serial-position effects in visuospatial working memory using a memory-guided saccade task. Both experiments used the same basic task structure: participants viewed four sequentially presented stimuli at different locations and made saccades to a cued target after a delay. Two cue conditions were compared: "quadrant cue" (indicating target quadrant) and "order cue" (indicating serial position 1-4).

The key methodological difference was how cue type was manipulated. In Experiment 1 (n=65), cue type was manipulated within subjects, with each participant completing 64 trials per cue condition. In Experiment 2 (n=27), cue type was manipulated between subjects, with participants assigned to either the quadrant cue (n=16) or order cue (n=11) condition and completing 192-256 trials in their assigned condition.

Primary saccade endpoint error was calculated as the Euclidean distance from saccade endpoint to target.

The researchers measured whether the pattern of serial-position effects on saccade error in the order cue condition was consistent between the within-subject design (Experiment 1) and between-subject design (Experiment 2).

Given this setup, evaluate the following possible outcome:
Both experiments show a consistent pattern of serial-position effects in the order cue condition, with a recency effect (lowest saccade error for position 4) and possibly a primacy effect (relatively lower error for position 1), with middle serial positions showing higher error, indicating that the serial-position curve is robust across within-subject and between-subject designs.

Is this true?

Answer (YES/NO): NO